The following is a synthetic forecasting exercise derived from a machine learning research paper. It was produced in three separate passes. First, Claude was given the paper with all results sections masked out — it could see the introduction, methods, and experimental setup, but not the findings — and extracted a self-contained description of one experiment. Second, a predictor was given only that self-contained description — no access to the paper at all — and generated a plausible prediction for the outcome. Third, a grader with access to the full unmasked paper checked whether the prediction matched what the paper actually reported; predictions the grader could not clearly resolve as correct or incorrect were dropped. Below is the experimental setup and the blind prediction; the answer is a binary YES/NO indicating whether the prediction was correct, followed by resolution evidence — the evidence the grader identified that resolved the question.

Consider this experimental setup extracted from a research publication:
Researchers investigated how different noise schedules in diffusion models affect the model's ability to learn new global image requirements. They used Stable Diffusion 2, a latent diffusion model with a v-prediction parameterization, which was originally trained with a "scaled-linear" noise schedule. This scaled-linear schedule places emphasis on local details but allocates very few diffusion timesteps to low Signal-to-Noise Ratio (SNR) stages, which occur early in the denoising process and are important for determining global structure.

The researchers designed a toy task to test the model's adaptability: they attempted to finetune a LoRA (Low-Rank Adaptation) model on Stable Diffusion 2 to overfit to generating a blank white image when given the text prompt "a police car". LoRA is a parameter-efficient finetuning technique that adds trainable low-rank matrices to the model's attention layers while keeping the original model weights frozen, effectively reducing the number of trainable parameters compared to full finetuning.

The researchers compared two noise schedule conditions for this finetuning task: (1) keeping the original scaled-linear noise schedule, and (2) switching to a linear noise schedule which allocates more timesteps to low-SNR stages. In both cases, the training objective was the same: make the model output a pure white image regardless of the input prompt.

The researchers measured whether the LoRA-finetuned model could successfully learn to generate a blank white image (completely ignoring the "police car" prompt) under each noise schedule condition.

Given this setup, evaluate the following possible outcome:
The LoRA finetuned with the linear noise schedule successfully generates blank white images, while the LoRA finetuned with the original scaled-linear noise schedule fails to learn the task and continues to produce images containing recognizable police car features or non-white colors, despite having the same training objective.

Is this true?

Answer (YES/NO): YES